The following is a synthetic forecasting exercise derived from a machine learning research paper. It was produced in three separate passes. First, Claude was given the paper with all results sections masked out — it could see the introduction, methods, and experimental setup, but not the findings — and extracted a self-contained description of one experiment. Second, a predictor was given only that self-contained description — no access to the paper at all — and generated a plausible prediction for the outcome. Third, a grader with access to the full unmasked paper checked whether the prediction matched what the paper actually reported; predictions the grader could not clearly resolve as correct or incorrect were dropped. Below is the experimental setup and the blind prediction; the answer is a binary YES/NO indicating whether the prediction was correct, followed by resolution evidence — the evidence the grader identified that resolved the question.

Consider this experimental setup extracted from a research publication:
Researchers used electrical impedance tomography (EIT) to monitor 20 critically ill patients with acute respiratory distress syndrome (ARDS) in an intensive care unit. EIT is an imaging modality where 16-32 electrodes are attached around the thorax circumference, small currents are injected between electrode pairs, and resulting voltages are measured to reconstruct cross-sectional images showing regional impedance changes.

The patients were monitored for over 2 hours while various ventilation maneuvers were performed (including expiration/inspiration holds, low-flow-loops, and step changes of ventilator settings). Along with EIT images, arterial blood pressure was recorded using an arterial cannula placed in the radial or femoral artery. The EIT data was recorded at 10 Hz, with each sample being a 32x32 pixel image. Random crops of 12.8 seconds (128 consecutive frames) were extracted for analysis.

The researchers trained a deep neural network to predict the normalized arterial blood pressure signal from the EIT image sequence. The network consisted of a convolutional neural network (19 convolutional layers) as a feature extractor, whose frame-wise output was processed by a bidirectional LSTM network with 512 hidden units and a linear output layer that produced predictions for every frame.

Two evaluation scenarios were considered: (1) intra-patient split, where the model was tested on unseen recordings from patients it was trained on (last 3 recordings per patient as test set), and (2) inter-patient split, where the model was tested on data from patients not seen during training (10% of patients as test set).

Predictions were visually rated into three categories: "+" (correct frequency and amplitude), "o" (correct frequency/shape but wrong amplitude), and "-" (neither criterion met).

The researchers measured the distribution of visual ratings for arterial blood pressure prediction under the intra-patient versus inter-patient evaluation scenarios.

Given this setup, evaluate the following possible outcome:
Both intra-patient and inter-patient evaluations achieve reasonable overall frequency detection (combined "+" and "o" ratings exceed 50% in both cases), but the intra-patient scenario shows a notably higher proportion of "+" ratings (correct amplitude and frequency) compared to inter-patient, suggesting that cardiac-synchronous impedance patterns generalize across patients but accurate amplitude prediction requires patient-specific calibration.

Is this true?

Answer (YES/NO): YES